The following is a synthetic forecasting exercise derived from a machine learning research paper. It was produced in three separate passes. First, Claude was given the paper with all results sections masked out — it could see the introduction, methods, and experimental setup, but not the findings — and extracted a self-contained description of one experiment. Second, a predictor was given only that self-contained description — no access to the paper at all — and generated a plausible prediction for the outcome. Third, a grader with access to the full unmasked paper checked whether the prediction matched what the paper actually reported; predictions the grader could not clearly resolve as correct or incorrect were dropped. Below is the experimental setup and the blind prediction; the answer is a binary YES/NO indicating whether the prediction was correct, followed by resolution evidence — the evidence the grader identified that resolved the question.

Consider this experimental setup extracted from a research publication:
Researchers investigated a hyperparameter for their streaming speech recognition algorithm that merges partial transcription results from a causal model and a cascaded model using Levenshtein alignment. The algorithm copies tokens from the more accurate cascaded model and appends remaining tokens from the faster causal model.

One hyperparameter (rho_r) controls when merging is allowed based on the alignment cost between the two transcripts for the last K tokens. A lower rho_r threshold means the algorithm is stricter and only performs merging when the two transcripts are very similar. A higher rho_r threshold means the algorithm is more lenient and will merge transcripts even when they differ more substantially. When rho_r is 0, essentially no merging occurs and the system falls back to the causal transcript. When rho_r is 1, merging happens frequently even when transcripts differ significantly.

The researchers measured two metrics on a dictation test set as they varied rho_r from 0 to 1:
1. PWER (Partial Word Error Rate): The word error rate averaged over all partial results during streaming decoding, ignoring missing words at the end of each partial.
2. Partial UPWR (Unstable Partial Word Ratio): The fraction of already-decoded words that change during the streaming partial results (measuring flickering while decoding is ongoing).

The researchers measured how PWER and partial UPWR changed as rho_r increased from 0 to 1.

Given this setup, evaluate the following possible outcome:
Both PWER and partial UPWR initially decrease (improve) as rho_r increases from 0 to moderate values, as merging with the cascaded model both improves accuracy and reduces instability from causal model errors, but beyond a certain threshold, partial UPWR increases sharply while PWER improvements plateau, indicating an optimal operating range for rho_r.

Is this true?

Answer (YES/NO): NO